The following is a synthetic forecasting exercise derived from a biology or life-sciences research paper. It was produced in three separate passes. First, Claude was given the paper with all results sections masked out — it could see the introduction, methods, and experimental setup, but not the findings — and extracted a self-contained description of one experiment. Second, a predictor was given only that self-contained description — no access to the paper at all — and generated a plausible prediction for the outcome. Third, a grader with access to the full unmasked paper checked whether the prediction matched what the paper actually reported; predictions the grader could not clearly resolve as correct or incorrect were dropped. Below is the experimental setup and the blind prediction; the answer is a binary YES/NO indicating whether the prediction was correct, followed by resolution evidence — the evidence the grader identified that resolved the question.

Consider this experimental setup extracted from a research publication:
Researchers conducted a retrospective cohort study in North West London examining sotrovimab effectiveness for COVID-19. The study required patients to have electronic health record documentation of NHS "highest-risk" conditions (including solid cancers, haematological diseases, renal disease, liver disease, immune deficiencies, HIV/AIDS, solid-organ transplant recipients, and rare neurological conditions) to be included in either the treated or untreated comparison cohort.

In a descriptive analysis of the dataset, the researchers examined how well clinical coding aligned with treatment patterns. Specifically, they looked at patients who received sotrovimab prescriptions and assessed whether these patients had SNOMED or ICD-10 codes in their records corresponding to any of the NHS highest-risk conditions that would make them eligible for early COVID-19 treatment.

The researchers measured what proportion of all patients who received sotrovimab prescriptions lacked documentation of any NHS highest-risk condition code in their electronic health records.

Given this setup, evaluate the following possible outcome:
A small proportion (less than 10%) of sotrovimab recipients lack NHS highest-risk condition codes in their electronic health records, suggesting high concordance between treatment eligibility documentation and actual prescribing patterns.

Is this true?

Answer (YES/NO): NO